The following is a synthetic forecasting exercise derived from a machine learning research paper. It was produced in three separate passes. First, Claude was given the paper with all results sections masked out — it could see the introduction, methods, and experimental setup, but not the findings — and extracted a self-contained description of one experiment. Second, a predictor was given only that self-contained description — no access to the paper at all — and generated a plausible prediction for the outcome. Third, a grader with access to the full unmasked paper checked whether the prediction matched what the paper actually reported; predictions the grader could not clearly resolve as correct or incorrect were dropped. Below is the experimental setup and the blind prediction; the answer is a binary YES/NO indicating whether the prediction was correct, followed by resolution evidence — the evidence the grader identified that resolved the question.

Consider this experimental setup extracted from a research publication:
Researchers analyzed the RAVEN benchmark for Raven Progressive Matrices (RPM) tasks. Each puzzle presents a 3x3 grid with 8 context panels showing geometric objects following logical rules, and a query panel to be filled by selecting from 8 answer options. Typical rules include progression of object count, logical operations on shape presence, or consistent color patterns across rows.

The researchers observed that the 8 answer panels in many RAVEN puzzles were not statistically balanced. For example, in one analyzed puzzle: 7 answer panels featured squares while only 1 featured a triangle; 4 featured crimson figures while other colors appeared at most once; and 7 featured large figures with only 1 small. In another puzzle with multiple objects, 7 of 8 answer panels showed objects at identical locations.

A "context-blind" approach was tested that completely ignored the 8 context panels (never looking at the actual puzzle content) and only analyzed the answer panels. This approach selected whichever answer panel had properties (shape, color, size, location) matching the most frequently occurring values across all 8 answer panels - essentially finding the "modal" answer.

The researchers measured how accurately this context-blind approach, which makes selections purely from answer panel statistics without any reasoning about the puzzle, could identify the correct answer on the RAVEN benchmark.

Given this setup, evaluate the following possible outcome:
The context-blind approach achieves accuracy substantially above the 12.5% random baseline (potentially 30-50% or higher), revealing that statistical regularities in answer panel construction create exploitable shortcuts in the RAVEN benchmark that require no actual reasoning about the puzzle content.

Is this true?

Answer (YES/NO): YES